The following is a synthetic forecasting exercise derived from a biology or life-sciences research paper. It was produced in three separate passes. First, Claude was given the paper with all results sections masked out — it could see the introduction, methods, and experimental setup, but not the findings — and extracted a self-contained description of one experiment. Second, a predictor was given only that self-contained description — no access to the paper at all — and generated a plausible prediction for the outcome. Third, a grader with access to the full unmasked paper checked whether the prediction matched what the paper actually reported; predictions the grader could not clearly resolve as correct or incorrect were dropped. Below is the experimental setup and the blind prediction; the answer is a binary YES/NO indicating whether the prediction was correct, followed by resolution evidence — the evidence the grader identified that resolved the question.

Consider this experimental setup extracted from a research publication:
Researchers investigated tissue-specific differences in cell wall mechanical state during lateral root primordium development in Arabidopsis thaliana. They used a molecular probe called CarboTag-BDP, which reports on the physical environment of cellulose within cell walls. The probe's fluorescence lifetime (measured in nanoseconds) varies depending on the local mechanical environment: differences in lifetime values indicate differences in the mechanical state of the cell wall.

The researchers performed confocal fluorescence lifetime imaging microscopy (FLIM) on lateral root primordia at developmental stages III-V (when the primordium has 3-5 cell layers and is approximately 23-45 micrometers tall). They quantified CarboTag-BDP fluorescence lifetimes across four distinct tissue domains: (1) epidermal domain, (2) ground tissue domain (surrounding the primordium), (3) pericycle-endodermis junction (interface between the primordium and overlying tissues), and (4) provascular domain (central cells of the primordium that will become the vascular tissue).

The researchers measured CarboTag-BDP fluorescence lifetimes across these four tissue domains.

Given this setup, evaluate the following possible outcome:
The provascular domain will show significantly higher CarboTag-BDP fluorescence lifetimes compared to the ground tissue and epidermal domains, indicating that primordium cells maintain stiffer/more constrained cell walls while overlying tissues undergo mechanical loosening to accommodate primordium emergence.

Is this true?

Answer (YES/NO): YES